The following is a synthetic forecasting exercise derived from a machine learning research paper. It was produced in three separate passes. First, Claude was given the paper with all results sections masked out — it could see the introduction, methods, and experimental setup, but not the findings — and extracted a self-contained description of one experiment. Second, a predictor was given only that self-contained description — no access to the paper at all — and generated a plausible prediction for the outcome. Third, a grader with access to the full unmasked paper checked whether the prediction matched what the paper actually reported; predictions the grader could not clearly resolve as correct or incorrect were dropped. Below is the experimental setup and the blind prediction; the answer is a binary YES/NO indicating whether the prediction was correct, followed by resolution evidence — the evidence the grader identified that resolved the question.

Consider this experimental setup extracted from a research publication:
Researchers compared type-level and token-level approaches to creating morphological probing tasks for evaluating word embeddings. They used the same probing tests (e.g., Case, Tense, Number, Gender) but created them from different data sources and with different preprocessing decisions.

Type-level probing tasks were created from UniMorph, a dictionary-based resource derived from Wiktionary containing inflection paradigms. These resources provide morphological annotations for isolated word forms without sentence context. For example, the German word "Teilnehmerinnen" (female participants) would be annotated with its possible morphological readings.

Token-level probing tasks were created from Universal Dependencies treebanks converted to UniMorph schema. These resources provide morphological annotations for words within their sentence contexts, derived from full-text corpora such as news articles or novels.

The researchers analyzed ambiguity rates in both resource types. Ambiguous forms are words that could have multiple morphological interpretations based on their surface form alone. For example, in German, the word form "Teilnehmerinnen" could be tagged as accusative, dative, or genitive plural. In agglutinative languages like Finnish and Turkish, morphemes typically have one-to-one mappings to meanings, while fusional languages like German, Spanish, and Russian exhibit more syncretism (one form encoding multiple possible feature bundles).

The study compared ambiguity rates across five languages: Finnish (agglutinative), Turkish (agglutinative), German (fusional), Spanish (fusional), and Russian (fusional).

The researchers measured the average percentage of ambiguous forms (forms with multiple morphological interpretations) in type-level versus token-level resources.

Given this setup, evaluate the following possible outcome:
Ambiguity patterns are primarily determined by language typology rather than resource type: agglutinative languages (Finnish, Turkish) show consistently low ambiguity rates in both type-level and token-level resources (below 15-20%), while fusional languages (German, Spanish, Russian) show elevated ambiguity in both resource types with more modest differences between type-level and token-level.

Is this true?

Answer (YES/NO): NO